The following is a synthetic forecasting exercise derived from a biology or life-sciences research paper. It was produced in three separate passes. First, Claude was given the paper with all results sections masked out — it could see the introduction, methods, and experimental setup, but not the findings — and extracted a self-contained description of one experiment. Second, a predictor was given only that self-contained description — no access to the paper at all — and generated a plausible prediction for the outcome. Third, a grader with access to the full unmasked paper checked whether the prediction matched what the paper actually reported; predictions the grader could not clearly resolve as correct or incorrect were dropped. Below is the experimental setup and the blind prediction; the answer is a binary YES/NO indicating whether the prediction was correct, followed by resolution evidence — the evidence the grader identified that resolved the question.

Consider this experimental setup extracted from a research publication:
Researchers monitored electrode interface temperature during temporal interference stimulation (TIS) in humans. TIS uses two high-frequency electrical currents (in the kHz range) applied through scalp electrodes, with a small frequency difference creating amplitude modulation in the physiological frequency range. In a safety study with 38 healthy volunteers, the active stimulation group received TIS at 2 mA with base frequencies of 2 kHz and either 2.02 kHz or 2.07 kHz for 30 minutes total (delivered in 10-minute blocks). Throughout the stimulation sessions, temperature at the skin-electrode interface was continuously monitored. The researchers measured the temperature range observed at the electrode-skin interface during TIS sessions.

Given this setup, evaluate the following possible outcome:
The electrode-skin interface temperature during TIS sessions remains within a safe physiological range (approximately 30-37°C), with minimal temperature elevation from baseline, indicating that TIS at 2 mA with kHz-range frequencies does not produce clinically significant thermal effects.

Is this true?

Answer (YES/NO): NO